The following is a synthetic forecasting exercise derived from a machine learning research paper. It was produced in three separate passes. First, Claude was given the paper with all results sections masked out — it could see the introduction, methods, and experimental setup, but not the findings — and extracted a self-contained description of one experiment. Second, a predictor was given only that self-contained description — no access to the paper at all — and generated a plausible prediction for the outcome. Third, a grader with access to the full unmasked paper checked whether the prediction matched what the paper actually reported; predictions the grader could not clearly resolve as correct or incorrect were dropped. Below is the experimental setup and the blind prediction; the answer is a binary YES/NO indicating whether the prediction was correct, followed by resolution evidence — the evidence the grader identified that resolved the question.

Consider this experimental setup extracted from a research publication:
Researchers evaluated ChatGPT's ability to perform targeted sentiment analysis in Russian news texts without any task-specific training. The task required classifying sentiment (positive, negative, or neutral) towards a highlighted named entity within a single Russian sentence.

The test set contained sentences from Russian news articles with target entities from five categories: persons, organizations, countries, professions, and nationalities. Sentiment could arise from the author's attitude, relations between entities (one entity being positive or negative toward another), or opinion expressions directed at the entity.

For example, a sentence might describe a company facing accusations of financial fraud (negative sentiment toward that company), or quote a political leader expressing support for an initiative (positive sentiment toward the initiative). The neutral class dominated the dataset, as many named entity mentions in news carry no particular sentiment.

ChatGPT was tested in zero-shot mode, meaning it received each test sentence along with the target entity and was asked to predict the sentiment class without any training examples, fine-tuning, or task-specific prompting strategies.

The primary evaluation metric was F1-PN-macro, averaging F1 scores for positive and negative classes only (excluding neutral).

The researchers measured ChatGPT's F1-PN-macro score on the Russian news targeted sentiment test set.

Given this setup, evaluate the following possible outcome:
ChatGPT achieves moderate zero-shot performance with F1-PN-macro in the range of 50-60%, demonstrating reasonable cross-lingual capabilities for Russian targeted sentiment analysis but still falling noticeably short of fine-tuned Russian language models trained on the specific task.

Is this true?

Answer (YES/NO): NO